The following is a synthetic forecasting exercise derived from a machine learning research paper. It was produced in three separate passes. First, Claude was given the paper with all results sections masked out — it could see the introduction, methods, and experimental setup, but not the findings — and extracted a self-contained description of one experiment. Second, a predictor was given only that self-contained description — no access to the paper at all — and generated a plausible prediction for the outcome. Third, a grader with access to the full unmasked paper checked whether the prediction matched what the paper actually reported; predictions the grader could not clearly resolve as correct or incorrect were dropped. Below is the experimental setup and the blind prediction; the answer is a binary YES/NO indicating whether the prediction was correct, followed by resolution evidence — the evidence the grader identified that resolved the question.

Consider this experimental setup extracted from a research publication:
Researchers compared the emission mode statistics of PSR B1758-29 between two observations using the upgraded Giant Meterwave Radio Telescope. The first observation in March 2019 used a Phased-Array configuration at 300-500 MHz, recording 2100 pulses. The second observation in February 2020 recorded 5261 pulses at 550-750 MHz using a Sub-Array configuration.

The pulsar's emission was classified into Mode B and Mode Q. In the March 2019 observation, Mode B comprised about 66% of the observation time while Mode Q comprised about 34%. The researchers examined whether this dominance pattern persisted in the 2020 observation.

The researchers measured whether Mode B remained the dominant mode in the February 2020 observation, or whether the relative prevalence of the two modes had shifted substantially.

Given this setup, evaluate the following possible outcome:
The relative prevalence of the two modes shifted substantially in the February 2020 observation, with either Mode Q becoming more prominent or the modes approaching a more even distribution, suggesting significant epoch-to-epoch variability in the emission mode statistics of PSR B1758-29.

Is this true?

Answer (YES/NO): NO